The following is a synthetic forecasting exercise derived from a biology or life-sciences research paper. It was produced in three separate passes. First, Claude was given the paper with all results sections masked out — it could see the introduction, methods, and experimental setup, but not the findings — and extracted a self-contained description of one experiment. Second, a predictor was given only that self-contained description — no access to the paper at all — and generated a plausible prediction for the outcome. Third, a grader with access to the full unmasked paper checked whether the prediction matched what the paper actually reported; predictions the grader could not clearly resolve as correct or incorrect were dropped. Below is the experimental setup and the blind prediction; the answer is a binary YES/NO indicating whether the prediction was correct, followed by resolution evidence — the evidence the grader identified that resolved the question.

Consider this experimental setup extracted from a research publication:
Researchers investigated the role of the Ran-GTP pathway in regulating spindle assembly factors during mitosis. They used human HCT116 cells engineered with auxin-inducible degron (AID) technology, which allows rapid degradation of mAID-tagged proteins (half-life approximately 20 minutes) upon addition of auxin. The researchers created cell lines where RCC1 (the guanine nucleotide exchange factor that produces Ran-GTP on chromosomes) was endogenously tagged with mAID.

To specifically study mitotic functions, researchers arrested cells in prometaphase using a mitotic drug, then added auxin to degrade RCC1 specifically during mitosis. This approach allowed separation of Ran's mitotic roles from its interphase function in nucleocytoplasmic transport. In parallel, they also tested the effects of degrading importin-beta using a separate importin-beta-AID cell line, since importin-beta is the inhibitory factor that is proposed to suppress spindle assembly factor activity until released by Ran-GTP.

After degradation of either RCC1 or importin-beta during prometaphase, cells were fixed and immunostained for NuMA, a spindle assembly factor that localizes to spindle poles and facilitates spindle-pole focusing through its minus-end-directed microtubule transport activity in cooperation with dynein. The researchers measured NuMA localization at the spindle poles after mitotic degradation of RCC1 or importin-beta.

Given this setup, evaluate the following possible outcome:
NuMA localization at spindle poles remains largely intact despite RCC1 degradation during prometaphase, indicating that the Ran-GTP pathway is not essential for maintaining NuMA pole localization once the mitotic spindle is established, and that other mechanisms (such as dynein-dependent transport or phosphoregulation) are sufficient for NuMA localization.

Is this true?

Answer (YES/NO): YES